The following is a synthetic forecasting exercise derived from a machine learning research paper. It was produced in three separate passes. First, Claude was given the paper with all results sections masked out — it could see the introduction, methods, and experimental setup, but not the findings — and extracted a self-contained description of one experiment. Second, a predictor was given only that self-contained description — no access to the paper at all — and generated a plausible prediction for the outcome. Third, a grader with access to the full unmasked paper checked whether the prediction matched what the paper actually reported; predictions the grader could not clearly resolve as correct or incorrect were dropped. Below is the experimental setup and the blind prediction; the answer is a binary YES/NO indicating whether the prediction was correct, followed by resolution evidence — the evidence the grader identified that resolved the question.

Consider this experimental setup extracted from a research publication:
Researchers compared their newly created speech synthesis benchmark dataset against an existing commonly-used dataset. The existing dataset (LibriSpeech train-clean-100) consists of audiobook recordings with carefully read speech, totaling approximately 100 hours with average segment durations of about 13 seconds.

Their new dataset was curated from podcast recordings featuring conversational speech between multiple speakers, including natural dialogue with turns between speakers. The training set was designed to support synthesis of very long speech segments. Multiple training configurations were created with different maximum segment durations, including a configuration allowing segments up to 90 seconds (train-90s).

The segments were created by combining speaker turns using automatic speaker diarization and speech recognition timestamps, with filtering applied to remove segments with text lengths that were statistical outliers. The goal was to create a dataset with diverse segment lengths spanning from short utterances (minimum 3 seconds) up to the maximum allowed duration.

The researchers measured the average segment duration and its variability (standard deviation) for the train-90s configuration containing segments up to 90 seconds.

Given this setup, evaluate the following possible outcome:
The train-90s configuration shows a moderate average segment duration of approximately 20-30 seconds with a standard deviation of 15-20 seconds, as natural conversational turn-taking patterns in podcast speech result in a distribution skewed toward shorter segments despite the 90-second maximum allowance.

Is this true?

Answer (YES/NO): NO